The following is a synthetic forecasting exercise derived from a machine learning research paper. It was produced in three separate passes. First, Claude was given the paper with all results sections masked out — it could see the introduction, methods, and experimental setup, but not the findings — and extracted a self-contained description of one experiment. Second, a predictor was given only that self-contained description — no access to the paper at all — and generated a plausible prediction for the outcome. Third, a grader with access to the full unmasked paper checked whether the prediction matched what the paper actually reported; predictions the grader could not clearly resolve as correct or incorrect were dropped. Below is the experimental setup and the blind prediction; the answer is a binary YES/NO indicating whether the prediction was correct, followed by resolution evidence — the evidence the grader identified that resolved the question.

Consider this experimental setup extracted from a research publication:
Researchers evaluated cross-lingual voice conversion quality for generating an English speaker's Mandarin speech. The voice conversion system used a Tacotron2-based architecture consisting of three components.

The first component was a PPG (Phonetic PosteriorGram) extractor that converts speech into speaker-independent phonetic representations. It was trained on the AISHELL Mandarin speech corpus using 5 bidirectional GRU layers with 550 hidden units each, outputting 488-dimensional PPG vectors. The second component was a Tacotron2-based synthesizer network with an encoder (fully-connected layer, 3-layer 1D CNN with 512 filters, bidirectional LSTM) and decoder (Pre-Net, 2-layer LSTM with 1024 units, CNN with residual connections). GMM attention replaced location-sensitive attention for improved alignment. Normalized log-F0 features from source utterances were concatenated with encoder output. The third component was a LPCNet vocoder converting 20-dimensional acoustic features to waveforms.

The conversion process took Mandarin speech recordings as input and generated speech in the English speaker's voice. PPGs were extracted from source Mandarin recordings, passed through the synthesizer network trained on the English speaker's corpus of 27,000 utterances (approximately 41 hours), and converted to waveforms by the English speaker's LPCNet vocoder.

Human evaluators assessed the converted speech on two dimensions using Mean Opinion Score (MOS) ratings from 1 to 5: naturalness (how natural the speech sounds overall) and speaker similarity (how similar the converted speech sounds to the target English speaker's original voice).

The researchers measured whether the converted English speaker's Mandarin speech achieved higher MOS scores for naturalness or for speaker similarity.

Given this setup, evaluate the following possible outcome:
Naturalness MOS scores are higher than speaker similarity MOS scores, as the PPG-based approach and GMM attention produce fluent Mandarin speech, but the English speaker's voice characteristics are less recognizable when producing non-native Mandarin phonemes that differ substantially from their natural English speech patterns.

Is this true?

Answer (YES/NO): YES